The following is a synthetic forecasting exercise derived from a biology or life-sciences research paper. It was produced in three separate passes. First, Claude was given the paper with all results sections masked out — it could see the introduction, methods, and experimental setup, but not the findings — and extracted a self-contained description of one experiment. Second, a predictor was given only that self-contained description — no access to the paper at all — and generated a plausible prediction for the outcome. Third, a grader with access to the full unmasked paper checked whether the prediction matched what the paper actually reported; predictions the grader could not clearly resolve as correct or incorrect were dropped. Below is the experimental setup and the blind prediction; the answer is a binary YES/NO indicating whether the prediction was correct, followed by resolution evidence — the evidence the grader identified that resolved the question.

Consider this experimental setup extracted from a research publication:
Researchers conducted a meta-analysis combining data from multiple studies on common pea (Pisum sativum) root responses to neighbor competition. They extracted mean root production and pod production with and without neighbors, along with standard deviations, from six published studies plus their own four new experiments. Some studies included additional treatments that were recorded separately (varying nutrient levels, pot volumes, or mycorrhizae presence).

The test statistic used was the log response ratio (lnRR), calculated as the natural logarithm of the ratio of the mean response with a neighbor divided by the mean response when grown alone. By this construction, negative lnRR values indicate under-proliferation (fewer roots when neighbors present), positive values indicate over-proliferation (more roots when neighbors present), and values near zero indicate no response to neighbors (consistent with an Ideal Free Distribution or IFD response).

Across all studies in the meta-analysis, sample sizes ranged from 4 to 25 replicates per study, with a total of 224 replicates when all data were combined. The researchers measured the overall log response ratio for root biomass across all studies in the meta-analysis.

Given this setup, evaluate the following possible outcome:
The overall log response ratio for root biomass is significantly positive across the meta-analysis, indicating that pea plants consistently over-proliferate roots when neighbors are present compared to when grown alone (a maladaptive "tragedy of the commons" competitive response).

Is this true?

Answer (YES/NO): NO